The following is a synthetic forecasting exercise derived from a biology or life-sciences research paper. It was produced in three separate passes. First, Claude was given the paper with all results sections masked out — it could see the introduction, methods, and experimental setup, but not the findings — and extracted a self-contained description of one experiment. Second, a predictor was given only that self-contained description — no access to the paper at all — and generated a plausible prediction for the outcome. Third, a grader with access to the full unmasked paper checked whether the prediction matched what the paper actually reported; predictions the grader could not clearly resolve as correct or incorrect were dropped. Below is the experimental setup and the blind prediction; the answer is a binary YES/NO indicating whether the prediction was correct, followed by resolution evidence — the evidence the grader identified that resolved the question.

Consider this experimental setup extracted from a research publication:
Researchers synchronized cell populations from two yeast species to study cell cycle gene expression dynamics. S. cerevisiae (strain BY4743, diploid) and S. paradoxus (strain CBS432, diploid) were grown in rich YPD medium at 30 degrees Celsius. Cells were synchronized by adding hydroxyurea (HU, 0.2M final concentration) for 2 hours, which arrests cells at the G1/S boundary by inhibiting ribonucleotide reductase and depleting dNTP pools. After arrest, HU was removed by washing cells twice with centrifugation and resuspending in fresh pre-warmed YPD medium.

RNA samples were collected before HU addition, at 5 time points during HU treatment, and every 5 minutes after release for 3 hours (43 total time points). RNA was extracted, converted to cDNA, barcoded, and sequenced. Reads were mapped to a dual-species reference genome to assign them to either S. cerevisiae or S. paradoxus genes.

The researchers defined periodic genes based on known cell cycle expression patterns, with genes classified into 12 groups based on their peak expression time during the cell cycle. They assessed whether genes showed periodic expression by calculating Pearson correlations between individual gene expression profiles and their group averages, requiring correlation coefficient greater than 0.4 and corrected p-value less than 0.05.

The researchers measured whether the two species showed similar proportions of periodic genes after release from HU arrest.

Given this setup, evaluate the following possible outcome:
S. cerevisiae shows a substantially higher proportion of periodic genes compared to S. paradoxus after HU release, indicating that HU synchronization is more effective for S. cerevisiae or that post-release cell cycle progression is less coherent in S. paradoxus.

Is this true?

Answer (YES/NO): NO